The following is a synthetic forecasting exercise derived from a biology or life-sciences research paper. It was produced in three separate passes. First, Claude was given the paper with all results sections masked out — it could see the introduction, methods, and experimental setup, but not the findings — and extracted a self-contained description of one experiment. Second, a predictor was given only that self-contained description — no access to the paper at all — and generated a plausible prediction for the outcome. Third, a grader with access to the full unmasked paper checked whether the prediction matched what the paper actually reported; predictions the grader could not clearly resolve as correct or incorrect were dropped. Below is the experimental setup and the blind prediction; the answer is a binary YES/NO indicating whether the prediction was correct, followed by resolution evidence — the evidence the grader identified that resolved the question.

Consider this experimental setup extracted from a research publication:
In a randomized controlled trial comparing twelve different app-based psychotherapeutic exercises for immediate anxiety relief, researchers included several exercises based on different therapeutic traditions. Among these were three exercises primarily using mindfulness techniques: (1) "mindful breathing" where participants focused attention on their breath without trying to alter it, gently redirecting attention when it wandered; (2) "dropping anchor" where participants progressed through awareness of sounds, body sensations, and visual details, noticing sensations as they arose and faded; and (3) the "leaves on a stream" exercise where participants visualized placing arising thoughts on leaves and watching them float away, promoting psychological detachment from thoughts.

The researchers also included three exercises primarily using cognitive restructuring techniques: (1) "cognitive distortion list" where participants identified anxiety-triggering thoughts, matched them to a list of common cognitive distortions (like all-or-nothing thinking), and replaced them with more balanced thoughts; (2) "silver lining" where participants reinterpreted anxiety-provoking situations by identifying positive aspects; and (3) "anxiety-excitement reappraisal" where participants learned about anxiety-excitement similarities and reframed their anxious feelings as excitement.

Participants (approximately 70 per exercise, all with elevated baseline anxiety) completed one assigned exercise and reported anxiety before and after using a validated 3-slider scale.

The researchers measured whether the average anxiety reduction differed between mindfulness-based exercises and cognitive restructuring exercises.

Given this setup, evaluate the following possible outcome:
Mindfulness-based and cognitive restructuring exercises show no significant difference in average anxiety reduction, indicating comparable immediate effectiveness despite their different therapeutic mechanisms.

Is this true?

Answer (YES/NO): NO